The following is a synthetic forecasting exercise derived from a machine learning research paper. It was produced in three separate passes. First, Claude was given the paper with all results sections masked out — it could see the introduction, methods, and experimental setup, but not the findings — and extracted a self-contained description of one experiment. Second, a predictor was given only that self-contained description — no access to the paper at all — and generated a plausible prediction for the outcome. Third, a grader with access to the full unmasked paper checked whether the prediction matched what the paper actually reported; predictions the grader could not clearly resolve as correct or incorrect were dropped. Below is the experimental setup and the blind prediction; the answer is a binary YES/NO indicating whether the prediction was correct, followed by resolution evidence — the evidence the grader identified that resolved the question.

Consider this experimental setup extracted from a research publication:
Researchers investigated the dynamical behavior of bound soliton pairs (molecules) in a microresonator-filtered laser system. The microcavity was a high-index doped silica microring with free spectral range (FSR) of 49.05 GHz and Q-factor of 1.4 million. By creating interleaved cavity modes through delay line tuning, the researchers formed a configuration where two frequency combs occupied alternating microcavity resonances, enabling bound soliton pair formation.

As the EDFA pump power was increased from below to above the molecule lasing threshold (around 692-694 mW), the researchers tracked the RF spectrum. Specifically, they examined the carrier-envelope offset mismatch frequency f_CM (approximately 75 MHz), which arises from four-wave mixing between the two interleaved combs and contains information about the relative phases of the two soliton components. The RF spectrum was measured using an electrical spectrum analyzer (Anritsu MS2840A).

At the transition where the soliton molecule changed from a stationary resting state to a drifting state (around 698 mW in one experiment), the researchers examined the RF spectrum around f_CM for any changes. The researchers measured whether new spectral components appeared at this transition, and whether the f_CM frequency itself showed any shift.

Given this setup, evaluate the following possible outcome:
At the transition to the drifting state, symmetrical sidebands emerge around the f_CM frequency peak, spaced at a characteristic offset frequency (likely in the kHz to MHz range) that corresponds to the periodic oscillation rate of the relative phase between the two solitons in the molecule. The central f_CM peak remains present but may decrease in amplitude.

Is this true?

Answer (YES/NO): NO